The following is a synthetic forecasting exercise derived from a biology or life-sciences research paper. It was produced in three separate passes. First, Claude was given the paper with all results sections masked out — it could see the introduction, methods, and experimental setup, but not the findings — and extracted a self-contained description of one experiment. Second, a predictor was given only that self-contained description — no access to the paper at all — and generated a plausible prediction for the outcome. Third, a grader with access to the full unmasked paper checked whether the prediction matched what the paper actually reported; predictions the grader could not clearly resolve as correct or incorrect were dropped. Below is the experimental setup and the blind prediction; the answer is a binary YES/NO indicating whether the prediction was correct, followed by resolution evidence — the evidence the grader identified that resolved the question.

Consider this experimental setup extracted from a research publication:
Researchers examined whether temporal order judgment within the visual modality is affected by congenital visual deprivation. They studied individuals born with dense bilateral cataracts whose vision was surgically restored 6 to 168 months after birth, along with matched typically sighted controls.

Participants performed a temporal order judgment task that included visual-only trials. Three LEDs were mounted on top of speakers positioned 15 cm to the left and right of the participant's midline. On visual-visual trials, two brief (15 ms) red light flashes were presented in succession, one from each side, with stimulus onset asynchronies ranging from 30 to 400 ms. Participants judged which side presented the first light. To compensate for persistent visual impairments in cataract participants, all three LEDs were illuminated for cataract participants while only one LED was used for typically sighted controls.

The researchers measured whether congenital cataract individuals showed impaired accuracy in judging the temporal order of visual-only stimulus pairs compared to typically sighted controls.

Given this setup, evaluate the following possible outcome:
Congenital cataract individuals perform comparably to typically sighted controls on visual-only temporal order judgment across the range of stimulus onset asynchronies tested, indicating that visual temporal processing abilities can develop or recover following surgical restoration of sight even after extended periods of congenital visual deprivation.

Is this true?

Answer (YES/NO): NO